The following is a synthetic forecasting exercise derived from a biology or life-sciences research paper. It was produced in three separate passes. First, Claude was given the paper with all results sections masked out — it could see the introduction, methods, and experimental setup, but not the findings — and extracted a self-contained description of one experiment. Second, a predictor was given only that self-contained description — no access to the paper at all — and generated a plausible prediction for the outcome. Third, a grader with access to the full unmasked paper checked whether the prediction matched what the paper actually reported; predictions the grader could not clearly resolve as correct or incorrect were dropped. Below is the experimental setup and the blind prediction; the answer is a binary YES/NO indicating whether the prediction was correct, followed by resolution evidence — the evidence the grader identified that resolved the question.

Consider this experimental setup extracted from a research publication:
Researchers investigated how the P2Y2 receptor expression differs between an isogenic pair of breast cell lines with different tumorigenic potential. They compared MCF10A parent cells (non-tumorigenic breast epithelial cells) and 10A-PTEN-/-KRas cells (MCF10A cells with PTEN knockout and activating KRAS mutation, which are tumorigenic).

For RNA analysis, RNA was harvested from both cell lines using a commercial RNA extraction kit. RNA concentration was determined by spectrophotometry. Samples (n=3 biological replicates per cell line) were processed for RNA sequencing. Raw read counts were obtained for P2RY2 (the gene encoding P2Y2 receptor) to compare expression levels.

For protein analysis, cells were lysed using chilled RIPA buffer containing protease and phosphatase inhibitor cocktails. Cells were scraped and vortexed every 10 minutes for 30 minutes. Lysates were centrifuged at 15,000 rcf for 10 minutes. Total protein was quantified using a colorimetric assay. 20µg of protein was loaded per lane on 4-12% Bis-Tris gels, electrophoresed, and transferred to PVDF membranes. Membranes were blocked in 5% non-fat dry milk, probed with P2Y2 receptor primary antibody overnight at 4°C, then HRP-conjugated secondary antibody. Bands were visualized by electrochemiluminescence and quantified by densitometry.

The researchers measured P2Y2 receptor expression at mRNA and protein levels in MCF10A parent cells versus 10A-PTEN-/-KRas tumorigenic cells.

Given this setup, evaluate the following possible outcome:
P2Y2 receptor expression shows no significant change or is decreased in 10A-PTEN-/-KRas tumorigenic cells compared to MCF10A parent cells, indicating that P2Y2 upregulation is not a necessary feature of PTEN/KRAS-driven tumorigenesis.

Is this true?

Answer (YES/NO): YES